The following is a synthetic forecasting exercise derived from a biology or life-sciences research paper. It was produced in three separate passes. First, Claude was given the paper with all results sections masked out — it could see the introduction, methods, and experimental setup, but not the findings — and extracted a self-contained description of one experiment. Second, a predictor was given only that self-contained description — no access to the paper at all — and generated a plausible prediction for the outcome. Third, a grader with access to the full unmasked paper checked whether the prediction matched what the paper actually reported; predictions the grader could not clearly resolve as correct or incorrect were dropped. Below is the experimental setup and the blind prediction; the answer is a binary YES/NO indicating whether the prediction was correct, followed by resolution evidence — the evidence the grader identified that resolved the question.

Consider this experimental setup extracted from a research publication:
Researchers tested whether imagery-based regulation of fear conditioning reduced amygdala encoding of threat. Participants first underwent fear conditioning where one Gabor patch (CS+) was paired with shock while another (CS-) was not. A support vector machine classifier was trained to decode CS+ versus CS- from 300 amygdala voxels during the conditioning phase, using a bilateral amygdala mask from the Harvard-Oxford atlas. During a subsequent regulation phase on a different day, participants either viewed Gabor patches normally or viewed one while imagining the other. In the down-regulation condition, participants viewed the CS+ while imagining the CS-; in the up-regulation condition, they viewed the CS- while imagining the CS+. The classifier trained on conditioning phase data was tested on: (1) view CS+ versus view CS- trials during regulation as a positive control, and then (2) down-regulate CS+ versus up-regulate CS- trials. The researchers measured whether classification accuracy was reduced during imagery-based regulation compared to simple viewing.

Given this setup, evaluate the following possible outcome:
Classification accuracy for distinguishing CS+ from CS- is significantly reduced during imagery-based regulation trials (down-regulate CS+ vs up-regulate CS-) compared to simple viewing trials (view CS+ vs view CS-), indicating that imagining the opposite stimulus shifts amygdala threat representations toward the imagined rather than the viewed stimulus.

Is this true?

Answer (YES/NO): YES